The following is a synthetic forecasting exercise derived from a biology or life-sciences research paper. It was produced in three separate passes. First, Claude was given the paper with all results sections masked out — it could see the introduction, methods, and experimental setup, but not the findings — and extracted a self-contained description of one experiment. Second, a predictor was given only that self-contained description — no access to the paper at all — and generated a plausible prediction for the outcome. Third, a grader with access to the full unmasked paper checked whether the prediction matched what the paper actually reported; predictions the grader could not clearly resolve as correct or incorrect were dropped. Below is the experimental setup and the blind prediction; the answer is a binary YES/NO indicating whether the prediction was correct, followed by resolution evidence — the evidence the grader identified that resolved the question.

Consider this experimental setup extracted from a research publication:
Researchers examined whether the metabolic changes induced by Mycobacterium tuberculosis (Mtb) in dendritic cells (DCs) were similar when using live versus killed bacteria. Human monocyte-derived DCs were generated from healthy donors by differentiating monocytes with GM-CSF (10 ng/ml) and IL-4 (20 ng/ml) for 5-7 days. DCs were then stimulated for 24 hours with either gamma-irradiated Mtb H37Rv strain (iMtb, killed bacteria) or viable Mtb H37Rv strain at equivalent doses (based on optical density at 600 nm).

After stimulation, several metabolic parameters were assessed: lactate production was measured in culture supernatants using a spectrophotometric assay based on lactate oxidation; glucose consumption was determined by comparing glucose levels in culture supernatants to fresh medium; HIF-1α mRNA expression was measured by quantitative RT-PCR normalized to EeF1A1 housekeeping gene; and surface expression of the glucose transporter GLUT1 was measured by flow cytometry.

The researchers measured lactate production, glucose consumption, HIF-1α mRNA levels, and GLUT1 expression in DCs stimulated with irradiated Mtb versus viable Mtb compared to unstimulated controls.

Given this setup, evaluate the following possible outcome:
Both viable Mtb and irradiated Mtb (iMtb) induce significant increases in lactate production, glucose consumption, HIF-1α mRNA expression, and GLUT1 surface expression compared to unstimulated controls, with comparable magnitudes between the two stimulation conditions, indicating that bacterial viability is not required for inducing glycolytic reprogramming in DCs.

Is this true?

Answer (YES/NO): YES